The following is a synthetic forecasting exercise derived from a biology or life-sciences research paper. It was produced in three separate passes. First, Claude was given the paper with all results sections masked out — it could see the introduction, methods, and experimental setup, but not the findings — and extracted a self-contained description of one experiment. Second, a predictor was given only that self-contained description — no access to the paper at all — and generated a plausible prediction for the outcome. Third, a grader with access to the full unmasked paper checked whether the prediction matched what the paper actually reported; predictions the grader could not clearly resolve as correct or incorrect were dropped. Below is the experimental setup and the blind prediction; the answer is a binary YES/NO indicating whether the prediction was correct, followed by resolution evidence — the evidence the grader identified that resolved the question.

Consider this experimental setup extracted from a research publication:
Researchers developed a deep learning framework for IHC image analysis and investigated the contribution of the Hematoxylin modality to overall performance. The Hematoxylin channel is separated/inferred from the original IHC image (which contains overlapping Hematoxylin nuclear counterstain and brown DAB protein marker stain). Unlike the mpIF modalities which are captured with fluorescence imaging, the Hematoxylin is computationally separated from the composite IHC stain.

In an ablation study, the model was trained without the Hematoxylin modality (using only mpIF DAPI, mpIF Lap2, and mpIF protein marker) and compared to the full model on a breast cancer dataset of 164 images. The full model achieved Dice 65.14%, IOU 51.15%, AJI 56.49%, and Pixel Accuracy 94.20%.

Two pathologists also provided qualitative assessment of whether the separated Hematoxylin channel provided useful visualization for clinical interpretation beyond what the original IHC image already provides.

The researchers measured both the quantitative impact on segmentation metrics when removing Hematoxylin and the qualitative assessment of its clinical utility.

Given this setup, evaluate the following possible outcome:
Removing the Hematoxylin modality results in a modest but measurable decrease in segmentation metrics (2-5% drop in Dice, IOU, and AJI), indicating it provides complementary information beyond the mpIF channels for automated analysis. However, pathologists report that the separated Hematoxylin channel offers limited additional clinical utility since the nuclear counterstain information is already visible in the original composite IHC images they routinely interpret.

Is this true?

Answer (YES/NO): NO